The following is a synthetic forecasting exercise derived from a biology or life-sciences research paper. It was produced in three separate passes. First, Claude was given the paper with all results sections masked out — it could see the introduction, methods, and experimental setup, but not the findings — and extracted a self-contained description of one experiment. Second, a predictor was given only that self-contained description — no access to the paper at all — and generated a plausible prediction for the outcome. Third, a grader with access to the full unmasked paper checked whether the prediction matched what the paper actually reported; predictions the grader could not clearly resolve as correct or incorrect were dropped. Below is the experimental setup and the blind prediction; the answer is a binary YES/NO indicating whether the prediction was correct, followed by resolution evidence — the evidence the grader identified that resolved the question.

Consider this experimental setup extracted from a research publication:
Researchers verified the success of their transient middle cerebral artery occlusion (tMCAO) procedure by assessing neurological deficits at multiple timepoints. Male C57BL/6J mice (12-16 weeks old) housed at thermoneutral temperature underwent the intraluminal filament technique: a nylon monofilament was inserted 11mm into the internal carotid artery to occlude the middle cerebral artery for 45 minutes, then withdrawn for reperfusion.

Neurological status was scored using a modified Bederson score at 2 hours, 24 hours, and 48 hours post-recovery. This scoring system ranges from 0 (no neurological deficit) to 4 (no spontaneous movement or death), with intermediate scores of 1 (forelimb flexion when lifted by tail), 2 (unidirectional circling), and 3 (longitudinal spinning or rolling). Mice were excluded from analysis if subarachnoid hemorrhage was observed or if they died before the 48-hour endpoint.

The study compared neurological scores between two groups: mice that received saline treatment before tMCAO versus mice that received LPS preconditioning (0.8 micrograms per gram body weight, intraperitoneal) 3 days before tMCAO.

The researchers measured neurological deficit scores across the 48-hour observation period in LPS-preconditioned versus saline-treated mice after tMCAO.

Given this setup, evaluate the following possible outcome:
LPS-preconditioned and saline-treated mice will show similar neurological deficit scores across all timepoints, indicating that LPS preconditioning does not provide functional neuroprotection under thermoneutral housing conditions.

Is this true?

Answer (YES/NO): NO